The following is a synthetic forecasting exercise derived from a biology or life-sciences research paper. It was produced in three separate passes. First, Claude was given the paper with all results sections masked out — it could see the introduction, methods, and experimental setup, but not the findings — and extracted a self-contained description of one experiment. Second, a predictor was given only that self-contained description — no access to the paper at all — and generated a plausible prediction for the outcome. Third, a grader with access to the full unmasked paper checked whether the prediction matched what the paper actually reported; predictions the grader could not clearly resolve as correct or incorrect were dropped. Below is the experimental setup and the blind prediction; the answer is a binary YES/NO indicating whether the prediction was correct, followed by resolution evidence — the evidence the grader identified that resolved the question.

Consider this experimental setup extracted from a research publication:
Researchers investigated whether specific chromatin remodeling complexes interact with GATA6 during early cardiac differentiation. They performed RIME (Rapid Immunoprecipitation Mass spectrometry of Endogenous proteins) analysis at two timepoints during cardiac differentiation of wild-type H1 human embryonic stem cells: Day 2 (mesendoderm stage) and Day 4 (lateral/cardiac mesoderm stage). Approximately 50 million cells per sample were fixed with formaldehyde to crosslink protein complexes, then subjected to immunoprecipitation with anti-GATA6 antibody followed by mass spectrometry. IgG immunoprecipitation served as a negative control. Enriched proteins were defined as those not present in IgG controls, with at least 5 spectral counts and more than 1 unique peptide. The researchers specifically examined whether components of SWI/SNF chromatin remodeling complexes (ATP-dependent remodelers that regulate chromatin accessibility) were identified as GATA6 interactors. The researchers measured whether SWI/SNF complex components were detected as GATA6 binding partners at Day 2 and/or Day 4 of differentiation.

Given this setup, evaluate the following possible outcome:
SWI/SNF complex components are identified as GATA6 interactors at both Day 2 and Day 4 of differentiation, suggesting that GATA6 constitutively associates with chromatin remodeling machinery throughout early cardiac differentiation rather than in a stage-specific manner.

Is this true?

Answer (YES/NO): YES